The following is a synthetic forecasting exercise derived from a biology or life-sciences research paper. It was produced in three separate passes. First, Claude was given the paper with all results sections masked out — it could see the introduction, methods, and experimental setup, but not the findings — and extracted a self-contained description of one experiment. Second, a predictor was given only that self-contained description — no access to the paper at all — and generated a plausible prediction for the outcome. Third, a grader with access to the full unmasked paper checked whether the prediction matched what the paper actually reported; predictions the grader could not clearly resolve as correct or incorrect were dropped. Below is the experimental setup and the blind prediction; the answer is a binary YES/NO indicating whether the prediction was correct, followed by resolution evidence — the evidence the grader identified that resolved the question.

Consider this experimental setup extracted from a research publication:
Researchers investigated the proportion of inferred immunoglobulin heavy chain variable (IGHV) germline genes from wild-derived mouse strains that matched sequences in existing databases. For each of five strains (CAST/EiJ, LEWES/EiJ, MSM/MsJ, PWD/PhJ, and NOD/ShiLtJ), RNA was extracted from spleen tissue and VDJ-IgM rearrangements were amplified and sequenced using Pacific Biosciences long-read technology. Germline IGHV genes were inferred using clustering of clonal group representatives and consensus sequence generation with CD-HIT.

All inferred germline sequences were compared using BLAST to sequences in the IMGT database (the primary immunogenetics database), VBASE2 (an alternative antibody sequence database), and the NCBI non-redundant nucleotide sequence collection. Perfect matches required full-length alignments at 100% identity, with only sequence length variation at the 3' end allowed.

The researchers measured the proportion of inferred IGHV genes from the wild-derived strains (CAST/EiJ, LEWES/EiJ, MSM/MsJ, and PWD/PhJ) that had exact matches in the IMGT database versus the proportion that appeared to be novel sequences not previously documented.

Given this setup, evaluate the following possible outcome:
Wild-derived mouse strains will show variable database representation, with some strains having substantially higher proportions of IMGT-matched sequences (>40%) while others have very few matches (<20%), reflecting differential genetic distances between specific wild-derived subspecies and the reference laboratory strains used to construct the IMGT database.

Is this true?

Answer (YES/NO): YES